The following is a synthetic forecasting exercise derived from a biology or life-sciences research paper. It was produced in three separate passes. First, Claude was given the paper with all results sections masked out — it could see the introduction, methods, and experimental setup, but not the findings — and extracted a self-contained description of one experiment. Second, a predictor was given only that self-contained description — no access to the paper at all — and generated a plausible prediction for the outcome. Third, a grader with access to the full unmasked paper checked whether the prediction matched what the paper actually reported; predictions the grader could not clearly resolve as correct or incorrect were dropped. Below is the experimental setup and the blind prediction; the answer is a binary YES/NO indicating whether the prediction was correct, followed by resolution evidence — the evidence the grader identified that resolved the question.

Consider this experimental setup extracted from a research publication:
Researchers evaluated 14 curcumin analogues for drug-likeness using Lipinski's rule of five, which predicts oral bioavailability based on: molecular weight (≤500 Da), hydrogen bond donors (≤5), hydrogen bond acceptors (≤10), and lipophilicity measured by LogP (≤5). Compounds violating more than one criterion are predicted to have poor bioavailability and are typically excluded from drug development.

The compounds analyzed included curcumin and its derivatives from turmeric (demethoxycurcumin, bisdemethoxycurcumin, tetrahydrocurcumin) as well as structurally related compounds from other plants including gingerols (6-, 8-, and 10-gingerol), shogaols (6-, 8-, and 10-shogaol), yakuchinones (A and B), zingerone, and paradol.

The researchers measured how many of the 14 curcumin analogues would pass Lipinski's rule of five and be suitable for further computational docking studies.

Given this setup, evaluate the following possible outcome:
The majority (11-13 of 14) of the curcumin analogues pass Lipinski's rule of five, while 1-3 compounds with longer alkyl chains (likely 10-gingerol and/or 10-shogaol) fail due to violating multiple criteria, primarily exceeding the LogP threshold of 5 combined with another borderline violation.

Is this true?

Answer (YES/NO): NO